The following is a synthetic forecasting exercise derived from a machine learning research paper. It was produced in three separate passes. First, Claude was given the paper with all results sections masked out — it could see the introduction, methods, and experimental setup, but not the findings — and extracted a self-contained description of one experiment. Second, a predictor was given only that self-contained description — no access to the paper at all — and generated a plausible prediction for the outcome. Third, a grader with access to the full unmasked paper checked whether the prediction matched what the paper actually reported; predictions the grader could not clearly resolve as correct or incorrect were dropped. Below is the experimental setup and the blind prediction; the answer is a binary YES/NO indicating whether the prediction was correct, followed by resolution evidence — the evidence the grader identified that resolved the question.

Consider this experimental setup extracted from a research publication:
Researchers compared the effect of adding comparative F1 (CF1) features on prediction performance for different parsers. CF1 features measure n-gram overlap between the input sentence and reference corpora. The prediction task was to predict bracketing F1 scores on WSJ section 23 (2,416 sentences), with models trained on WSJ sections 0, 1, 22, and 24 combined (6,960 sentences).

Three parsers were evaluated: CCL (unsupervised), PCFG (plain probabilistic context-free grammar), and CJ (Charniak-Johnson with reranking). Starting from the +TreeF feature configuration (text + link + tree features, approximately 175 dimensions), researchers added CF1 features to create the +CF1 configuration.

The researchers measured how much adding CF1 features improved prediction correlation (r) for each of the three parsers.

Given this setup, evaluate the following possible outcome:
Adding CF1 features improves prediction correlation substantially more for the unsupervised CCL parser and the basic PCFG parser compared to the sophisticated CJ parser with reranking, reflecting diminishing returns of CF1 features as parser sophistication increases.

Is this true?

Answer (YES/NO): YES